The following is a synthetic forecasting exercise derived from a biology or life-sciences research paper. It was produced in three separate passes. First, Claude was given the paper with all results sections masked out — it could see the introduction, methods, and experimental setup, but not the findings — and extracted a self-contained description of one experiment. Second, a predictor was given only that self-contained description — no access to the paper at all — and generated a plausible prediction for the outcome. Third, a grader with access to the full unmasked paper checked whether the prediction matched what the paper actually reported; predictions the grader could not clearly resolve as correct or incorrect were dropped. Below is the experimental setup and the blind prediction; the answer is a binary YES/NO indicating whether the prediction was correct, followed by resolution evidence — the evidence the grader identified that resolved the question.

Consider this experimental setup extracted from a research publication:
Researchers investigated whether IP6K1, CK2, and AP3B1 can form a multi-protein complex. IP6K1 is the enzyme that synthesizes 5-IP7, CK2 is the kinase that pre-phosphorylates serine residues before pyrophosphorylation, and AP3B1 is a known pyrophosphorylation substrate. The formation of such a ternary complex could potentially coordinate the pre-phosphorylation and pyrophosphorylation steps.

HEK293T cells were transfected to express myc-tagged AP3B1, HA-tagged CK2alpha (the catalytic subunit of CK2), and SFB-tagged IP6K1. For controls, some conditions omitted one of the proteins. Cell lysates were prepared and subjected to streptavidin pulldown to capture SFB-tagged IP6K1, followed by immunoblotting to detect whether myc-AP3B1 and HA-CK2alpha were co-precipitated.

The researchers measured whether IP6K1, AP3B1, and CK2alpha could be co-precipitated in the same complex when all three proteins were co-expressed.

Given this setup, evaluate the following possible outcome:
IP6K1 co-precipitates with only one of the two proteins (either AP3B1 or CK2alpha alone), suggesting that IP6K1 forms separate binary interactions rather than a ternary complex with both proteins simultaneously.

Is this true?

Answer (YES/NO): NO